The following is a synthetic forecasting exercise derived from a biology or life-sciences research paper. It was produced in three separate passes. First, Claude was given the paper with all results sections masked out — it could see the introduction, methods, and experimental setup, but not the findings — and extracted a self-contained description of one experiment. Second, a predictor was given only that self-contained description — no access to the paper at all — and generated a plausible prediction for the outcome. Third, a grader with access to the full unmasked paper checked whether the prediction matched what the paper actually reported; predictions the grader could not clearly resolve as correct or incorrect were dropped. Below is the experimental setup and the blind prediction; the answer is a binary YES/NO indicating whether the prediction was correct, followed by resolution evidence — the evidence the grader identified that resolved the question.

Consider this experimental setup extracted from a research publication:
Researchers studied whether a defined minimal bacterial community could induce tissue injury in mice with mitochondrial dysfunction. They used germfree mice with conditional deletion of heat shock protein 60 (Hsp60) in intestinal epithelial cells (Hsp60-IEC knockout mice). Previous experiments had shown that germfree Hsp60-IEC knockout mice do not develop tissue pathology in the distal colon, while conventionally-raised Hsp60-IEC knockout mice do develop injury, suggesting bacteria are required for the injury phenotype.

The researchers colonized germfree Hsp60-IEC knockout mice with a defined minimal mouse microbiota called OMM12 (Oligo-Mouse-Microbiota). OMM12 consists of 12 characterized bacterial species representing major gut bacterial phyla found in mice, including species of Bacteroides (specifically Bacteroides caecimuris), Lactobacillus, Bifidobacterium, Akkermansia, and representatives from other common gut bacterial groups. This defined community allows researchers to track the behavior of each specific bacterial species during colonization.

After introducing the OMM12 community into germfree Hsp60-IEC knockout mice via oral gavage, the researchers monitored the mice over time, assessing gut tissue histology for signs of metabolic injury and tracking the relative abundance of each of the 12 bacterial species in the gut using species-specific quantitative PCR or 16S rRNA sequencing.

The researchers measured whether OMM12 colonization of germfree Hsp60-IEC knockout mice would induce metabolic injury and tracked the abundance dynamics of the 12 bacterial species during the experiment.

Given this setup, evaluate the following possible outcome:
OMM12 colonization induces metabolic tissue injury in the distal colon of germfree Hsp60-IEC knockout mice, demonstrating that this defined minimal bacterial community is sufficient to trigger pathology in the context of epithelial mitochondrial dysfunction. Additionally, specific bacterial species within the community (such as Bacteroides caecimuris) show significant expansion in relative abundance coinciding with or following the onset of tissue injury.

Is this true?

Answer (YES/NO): NO